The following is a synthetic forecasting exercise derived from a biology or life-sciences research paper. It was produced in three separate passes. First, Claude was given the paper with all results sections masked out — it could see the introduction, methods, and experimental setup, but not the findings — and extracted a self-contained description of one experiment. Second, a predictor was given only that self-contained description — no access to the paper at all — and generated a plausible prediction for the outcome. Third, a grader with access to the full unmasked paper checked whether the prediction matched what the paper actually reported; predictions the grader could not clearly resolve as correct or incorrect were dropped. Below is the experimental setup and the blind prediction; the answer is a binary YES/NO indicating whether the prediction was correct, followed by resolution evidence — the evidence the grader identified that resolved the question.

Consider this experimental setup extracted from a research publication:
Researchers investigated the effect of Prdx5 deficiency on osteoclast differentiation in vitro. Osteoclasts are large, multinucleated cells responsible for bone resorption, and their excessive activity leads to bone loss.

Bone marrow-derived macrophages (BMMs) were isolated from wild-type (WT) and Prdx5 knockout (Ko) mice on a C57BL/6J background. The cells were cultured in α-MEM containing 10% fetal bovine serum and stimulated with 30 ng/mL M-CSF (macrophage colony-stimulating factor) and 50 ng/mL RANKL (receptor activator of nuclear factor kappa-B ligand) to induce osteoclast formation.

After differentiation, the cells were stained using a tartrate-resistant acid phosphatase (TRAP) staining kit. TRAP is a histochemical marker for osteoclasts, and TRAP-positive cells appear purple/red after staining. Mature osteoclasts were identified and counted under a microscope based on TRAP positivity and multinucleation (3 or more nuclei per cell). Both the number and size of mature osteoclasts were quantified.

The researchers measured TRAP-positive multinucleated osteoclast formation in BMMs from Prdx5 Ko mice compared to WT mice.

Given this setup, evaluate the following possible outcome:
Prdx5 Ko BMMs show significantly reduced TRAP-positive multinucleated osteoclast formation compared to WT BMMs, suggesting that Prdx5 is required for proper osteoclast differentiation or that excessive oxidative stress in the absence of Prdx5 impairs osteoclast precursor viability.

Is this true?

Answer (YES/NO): NO